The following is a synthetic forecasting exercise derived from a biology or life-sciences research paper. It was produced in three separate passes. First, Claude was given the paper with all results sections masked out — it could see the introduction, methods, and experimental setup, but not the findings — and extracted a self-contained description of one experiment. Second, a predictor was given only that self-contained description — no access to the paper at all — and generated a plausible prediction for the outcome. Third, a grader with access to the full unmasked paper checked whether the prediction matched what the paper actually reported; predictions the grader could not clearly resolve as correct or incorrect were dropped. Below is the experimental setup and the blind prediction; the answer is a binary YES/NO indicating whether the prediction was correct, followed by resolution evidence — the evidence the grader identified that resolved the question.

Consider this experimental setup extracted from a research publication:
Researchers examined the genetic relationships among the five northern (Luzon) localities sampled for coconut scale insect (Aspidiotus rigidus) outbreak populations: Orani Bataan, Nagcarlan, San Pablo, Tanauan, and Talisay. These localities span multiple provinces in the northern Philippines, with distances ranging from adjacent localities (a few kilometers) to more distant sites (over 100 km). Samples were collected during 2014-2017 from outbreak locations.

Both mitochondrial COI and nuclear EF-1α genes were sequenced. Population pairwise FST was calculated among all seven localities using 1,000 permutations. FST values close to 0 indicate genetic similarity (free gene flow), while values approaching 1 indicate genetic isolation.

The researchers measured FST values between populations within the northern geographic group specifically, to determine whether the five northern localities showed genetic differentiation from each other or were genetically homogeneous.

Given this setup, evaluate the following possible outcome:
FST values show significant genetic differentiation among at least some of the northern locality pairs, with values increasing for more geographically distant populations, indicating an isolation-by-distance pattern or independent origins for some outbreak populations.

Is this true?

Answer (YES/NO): NO